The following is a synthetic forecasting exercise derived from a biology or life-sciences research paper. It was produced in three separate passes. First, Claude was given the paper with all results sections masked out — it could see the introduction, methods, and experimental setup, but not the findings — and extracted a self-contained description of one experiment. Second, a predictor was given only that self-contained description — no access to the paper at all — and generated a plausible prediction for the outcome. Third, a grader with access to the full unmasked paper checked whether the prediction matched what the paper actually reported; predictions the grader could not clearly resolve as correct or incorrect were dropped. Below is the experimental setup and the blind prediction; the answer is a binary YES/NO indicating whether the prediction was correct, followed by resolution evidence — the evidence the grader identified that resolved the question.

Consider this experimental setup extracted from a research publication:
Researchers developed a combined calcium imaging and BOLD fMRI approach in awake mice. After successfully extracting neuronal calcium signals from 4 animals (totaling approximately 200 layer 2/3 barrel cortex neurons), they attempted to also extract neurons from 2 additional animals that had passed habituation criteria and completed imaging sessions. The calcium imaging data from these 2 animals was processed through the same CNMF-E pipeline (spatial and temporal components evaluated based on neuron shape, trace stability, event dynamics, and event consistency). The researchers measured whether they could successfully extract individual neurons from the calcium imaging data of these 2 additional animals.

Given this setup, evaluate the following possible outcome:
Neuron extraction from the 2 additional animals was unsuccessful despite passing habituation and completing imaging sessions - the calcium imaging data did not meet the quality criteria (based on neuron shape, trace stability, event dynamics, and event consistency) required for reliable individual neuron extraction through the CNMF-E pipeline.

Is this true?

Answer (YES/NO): YES